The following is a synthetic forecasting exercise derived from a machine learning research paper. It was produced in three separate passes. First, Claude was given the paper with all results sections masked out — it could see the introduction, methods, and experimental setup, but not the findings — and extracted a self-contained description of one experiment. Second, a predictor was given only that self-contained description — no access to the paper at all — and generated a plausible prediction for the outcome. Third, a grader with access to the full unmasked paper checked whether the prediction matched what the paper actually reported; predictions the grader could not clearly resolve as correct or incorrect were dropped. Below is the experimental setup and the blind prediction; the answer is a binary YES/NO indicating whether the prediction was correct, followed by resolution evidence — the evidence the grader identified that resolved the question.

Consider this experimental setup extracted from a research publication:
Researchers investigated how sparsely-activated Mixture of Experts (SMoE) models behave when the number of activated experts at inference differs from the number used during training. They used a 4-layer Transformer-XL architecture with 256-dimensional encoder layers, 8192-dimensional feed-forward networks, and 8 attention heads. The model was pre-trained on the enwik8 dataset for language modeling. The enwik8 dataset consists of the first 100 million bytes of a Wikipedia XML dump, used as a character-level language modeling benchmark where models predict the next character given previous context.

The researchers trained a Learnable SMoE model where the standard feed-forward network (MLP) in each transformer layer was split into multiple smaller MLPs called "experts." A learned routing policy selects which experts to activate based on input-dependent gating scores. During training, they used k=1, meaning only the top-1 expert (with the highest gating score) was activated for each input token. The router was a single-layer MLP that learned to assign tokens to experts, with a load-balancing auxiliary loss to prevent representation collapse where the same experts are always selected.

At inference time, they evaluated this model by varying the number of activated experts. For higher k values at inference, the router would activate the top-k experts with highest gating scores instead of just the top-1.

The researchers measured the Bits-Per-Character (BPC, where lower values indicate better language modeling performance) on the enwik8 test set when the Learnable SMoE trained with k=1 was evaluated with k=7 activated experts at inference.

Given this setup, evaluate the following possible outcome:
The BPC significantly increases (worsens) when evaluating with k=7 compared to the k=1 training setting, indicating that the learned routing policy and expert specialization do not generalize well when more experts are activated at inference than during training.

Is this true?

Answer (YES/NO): YES